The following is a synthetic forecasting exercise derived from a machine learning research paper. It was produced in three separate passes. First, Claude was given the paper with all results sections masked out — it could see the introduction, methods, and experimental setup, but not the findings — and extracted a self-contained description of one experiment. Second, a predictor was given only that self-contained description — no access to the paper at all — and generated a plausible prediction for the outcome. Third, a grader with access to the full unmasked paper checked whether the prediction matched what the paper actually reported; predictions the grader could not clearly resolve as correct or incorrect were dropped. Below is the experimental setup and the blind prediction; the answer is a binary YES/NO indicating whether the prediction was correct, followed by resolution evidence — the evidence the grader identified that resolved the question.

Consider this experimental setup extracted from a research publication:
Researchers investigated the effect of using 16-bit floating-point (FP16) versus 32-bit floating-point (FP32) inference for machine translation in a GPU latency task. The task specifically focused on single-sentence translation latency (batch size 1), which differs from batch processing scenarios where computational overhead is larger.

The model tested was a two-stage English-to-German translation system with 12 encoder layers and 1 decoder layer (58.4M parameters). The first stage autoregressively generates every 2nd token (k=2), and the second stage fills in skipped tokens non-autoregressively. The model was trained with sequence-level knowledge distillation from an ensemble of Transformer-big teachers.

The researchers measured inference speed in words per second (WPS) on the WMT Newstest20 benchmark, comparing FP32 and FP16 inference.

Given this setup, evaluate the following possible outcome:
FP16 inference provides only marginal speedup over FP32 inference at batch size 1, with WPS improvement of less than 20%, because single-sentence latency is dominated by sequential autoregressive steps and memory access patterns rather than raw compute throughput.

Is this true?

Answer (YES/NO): YES